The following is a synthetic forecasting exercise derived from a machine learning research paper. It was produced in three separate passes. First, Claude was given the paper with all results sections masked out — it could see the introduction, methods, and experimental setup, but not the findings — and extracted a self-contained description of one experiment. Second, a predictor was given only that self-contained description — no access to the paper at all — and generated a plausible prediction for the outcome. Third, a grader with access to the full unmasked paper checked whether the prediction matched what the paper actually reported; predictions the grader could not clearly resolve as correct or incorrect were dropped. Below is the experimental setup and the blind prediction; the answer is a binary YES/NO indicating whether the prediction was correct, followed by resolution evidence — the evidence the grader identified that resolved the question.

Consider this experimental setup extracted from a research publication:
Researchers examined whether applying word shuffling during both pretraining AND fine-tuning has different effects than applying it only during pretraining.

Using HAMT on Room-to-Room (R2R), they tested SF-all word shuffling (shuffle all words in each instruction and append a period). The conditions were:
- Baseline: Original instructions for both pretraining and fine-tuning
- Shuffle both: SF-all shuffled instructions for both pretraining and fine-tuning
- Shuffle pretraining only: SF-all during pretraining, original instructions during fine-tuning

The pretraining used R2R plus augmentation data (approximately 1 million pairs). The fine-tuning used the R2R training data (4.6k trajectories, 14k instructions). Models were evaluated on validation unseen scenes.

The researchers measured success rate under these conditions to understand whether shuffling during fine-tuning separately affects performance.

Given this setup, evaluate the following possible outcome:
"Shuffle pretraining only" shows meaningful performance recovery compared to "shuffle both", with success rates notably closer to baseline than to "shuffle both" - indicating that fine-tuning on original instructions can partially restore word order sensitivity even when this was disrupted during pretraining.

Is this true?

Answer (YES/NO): NO